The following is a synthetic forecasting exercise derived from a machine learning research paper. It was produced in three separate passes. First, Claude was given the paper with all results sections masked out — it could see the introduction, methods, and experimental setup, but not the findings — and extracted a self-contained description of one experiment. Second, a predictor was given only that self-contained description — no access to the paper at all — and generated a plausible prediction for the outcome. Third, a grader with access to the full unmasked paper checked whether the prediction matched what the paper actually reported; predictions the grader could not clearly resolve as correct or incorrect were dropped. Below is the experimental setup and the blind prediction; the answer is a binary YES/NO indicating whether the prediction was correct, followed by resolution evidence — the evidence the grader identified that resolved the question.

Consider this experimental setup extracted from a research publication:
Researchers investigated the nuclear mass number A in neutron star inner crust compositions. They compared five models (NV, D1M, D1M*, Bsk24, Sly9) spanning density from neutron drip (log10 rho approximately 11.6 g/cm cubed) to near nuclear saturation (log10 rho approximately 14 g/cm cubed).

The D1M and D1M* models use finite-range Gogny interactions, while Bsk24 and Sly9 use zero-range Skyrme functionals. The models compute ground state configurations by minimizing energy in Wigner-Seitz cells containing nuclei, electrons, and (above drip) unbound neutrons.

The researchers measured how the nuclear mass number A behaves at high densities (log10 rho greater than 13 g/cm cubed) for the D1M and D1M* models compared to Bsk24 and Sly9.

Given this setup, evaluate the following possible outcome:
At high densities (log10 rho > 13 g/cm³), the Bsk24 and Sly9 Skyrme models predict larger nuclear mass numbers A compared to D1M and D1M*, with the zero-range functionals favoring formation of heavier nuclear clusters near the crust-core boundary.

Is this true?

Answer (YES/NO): NO